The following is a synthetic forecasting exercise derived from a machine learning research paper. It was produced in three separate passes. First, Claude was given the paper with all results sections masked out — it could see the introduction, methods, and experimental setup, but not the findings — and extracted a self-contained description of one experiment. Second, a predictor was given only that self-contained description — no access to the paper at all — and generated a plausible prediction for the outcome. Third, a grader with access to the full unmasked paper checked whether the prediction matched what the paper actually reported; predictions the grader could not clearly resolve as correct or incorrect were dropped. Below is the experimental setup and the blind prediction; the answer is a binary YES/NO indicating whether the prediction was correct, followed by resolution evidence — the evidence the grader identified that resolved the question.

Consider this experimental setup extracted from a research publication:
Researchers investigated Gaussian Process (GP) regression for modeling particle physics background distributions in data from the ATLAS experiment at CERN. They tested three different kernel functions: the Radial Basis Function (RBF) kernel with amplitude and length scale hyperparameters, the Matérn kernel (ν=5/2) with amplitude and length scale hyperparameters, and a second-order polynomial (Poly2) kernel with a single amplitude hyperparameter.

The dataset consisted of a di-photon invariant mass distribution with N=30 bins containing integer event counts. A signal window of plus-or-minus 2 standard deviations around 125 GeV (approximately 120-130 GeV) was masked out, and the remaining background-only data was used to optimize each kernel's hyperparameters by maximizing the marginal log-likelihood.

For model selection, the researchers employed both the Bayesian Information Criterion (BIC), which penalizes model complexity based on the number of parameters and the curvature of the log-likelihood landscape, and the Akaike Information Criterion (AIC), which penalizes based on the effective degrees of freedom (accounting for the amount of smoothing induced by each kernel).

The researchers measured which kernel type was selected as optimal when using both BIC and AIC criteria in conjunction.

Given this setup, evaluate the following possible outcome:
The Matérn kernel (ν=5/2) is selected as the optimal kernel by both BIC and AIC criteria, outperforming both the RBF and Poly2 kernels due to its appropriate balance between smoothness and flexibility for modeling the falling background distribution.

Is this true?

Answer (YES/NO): NO